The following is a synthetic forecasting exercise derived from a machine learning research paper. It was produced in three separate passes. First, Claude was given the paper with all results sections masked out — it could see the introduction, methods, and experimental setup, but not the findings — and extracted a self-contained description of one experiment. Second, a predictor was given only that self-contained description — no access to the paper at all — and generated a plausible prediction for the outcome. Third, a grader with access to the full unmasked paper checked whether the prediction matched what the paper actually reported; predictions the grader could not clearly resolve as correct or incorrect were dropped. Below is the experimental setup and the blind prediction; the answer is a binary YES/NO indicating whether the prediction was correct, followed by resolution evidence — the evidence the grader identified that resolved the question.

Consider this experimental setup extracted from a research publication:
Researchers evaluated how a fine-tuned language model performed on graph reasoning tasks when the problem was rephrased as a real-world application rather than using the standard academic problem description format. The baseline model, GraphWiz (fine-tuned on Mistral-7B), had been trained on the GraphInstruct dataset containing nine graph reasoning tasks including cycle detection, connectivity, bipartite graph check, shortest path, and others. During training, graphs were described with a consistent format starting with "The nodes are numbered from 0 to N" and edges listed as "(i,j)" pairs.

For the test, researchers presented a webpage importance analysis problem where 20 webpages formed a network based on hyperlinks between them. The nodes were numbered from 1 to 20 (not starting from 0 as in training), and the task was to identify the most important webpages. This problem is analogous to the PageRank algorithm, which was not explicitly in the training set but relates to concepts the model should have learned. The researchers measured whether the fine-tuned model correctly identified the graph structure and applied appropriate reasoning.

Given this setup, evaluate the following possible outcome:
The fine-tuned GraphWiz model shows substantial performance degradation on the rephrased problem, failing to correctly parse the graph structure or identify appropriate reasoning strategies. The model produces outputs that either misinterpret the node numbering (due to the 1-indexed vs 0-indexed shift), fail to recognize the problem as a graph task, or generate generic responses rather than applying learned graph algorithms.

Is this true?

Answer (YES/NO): YES